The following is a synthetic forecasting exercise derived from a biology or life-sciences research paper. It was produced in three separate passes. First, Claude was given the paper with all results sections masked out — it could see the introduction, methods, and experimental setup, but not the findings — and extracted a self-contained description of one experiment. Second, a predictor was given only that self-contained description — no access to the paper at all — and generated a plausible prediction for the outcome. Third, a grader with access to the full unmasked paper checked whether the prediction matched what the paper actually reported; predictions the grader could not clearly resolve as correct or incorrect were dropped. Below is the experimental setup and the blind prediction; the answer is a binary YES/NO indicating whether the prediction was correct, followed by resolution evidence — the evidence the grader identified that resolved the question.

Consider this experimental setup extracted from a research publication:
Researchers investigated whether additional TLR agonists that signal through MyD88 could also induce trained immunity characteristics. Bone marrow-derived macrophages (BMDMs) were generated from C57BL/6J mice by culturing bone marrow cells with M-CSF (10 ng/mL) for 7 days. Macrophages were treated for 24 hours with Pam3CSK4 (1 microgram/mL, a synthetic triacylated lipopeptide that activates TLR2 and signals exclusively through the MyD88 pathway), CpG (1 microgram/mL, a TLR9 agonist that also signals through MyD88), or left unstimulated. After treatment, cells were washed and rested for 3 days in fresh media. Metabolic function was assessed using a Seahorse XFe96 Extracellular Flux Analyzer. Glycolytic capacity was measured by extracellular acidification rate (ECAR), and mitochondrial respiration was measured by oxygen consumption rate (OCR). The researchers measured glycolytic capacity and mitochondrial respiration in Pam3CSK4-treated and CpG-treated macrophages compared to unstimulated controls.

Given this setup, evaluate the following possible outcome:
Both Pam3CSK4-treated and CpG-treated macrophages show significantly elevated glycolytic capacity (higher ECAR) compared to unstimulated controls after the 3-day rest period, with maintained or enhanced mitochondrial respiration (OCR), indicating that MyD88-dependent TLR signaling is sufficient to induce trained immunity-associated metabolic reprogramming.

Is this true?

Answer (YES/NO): YES